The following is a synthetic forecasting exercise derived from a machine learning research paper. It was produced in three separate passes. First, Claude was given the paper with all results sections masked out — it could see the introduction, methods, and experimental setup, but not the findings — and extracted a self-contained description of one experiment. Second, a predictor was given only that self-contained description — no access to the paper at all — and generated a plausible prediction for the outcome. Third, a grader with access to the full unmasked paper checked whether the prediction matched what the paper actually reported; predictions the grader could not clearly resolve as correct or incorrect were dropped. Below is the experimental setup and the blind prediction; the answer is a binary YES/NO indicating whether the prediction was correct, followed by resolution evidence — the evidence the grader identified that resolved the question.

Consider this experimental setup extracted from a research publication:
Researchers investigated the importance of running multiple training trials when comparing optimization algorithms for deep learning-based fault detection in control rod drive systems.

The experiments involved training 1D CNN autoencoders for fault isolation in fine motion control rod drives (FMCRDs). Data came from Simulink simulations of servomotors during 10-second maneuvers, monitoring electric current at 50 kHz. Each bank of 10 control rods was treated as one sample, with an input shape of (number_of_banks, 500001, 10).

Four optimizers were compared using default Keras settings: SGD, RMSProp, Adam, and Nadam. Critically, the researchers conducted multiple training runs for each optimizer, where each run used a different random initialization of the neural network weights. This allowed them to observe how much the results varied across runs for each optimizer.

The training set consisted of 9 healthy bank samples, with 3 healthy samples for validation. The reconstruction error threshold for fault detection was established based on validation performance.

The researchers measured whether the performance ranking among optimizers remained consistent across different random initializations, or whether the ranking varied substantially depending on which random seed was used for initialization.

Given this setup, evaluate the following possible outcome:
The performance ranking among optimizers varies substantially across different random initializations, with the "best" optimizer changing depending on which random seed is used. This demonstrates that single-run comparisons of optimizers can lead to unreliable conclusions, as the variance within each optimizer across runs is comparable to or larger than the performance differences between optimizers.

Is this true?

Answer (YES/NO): YES